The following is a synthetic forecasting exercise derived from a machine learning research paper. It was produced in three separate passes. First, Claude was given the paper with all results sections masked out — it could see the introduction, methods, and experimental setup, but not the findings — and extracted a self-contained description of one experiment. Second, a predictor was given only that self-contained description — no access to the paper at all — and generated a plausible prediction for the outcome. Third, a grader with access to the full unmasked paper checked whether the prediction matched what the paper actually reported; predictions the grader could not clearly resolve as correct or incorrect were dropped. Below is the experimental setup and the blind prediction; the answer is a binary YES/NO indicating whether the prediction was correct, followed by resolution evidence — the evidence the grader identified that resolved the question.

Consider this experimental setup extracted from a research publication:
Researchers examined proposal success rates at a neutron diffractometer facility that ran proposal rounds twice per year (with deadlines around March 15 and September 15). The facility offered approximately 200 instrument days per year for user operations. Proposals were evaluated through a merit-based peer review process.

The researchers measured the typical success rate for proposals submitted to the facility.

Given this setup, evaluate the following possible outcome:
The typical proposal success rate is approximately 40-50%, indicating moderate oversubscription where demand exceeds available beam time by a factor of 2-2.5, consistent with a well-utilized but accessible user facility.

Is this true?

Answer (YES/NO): YES